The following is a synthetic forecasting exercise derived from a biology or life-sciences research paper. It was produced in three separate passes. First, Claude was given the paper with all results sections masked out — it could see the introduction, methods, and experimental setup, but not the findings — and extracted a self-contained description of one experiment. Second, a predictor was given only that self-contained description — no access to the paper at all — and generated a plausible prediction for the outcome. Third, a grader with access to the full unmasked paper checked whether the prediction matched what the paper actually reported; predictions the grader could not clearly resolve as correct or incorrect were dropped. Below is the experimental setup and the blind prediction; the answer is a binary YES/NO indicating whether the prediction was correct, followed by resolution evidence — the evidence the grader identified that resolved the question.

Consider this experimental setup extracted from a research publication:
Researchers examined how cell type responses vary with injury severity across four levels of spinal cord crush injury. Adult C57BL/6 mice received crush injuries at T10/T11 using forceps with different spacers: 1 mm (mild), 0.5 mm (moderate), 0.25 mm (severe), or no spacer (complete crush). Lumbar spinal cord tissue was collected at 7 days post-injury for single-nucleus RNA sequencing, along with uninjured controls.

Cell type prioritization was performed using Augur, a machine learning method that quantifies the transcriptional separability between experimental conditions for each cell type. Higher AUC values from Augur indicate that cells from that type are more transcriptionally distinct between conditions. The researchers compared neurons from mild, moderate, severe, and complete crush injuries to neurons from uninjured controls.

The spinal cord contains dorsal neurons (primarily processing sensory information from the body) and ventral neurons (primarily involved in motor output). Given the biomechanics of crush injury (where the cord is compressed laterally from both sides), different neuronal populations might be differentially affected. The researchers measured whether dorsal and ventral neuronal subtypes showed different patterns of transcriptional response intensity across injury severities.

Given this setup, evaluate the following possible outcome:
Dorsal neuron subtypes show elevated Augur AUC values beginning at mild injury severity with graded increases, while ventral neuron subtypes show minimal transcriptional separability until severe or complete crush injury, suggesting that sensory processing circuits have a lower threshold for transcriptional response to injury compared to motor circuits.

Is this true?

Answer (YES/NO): NO